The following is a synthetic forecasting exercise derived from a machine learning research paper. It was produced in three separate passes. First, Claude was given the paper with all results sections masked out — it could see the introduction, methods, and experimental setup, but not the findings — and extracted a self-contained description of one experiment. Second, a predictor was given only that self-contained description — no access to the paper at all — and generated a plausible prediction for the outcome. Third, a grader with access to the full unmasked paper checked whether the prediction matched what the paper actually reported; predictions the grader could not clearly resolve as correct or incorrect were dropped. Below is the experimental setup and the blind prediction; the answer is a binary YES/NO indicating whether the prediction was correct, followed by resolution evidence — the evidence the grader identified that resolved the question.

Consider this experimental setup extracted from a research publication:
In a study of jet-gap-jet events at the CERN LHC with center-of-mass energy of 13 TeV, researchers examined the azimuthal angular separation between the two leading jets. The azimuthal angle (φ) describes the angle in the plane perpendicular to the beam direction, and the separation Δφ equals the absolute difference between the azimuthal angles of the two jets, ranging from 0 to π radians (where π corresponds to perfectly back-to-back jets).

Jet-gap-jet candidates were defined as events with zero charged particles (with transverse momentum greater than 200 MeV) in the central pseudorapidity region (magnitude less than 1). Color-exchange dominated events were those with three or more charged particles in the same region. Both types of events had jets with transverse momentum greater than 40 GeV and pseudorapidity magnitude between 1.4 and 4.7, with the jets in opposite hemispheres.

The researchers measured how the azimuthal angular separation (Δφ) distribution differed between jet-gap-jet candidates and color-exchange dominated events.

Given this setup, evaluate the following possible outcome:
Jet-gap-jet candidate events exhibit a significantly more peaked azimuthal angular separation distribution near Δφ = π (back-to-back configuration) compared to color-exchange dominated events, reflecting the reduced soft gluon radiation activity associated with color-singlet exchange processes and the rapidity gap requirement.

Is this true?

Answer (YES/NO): YES